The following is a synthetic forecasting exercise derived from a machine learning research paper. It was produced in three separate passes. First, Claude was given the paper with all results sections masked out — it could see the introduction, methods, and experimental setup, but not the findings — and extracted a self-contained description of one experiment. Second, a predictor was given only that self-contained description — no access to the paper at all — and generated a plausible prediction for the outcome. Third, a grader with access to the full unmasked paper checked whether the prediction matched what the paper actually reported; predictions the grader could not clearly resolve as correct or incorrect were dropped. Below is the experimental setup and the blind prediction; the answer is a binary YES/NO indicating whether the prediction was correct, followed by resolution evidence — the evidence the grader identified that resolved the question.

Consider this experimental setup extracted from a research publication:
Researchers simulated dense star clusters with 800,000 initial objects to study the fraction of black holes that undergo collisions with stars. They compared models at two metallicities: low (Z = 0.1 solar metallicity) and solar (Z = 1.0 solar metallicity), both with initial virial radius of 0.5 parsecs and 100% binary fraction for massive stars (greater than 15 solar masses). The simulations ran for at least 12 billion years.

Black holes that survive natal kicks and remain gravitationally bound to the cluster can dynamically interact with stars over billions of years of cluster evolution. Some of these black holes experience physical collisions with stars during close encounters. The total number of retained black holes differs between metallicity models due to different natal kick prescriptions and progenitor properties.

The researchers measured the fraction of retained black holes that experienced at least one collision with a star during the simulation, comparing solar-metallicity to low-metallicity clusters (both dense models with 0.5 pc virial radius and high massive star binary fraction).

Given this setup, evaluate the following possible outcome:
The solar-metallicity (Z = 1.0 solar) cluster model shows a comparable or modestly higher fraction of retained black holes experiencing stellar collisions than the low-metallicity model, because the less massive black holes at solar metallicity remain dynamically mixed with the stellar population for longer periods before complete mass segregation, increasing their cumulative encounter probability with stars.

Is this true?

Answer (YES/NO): NO